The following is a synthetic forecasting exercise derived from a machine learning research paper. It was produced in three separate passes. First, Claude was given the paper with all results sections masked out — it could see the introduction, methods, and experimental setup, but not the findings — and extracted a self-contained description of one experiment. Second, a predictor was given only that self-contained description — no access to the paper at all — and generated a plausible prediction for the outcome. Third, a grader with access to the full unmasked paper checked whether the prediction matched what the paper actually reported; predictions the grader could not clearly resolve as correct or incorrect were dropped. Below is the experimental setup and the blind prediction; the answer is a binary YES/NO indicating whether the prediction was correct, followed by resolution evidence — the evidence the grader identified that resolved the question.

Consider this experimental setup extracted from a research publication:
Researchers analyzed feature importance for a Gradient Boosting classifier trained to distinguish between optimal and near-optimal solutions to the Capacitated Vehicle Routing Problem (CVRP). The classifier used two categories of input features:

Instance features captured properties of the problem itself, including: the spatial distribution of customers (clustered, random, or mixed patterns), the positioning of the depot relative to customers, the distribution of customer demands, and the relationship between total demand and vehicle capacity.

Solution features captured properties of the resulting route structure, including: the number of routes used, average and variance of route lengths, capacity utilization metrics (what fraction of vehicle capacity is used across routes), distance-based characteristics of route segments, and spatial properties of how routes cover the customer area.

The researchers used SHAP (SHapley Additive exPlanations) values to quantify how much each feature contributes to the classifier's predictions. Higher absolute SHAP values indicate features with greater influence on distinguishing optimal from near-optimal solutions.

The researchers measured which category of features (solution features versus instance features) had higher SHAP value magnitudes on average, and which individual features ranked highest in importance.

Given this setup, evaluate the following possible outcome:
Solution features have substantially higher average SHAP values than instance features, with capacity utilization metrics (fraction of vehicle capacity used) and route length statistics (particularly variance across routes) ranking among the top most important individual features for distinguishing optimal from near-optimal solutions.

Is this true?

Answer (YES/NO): NO